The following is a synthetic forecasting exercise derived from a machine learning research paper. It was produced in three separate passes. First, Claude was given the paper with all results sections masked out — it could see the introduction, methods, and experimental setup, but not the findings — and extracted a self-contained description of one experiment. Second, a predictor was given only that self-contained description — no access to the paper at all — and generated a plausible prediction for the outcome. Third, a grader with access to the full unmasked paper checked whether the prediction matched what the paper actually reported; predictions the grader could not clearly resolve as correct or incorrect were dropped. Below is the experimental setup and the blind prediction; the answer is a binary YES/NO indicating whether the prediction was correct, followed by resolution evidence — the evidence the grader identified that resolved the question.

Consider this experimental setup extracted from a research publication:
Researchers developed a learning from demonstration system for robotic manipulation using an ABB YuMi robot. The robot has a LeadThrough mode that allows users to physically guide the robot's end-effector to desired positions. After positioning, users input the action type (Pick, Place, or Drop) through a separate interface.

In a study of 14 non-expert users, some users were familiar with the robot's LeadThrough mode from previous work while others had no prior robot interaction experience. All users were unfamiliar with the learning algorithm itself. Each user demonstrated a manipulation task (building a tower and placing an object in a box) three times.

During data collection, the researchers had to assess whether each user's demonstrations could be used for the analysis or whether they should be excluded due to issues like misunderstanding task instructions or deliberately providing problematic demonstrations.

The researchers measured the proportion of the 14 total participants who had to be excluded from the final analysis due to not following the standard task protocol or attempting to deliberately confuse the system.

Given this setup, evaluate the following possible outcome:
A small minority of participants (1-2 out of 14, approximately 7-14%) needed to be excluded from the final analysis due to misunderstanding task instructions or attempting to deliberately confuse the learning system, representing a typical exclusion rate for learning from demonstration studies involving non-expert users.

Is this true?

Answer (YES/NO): YES